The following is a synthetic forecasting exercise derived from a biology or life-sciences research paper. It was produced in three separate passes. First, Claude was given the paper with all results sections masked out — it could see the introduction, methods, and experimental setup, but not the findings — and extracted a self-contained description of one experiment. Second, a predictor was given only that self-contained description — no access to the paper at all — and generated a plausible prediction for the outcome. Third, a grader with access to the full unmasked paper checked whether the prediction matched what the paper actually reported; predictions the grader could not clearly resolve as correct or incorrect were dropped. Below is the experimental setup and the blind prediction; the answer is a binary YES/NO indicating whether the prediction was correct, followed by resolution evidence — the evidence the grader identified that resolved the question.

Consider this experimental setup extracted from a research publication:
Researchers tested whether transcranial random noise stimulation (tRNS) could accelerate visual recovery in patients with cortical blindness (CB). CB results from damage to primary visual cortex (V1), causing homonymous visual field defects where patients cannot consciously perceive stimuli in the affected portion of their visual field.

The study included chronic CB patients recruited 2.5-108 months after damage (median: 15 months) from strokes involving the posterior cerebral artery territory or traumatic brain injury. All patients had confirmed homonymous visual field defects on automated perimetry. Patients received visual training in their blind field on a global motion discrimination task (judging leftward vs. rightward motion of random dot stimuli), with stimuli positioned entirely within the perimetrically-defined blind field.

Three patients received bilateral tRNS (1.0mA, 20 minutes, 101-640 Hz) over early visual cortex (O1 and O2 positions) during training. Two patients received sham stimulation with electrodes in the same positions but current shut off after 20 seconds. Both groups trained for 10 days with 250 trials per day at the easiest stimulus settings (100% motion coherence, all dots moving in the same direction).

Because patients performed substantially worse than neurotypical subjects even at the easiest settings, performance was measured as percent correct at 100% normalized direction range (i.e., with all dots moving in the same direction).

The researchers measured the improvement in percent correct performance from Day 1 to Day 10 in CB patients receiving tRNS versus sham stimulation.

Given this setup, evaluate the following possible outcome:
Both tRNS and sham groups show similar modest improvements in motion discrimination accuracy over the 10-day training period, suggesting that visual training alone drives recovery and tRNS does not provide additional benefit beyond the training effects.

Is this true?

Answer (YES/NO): NO